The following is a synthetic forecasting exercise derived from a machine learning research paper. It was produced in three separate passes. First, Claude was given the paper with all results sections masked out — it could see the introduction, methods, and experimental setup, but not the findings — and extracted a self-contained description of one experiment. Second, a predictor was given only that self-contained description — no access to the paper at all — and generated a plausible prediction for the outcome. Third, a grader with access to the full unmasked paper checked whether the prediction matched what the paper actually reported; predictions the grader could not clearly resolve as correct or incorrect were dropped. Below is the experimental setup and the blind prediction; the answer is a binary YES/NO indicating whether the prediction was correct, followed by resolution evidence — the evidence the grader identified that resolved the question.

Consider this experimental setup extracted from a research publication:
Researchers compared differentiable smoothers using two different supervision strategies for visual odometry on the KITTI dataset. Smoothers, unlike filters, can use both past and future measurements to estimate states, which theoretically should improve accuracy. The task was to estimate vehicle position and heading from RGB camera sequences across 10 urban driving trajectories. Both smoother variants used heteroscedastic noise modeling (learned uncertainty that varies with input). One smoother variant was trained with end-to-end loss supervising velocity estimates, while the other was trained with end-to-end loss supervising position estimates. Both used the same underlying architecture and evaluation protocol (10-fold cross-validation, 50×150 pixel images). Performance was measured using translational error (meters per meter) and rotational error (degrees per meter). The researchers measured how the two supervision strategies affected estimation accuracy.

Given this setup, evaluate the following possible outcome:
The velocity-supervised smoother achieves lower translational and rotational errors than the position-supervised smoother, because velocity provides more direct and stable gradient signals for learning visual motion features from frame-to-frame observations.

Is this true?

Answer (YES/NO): NO